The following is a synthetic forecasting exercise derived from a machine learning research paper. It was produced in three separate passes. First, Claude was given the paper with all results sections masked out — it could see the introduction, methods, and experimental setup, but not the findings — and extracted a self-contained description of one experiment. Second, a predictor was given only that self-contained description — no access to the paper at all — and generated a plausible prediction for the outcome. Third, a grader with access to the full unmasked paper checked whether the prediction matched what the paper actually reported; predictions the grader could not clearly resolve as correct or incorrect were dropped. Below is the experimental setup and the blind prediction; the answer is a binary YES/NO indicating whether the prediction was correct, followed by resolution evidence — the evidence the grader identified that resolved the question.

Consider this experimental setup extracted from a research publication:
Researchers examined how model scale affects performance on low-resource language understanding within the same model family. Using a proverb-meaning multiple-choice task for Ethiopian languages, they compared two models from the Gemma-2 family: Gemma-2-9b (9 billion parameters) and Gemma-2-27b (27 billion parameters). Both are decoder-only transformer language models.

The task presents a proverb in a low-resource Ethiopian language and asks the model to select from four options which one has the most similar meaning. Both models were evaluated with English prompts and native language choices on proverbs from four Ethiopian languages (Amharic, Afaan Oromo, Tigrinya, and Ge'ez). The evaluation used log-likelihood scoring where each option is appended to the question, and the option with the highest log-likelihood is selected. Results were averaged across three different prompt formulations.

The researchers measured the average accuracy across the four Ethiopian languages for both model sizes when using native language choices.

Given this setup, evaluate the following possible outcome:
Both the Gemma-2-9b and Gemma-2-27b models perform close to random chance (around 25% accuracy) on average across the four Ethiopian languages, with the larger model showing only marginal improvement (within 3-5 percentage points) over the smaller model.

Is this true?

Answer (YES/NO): NO